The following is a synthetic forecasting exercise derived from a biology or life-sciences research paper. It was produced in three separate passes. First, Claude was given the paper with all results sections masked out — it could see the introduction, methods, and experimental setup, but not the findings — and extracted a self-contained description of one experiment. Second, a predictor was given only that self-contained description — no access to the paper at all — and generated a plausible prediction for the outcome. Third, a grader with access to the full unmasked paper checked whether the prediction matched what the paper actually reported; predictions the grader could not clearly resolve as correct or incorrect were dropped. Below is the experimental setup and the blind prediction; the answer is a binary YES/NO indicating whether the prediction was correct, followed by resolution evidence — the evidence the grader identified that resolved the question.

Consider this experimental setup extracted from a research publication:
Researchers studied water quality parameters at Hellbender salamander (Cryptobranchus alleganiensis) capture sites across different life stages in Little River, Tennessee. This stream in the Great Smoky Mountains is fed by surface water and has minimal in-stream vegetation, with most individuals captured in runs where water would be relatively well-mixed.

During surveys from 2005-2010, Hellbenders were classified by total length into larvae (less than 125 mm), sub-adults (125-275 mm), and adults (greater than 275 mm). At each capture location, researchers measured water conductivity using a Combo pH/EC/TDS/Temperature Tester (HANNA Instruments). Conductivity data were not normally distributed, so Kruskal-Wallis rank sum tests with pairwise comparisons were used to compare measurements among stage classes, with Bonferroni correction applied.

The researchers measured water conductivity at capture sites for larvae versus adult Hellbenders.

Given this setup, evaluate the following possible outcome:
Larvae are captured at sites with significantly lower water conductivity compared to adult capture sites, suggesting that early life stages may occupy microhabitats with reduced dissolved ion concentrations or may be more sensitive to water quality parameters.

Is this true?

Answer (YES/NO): NO